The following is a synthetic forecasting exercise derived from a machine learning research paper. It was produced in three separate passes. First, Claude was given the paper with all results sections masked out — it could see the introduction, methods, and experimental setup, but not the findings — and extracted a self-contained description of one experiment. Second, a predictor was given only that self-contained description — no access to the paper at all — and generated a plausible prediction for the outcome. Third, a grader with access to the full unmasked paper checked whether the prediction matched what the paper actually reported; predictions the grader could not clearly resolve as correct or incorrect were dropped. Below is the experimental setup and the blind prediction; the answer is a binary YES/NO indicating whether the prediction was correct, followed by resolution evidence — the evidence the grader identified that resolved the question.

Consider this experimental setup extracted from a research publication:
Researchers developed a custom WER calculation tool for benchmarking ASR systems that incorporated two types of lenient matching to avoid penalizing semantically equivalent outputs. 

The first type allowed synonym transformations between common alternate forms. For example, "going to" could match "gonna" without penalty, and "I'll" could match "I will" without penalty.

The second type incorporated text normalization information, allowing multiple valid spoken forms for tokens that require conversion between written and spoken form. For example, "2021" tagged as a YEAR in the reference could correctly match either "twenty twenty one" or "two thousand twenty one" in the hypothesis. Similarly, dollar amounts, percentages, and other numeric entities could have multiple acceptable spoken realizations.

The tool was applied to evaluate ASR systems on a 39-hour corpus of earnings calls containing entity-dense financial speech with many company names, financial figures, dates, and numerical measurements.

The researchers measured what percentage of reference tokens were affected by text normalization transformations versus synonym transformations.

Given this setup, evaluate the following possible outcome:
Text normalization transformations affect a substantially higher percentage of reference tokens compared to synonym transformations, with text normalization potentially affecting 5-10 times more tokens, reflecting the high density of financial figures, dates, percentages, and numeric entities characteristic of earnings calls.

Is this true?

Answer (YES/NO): NO